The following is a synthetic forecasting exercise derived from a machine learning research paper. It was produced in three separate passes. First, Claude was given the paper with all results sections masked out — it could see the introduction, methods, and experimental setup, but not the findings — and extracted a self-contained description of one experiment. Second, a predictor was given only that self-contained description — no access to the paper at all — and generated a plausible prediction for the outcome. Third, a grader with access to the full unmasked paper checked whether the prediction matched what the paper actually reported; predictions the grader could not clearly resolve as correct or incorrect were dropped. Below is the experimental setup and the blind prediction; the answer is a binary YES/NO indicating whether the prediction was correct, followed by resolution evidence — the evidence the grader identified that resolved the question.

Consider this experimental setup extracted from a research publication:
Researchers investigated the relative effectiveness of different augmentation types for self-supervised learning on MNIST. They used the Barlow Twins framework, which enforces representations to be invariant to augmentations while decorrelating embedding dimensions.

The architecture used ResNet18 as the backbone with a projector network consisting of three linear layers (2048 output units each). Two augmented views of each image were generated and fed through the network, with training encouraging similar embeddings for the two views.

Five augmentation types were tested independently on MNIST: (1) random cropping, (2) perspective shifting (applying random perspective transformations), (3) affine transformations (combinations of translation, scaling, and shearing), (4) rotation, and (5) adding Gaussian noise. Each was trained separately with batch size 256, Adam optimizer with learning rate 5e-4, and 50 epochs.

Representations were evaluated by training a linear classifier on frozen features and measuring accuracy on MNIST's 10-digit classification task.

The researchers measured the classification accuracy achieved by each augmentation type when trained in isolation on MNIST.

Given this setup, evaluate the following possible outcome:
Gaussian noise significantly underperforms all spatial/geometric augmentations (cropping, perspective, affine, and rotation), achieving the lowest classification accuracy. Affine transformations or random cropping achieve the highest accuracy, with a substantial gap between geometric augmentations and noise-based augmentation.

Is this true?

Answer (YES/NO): NO